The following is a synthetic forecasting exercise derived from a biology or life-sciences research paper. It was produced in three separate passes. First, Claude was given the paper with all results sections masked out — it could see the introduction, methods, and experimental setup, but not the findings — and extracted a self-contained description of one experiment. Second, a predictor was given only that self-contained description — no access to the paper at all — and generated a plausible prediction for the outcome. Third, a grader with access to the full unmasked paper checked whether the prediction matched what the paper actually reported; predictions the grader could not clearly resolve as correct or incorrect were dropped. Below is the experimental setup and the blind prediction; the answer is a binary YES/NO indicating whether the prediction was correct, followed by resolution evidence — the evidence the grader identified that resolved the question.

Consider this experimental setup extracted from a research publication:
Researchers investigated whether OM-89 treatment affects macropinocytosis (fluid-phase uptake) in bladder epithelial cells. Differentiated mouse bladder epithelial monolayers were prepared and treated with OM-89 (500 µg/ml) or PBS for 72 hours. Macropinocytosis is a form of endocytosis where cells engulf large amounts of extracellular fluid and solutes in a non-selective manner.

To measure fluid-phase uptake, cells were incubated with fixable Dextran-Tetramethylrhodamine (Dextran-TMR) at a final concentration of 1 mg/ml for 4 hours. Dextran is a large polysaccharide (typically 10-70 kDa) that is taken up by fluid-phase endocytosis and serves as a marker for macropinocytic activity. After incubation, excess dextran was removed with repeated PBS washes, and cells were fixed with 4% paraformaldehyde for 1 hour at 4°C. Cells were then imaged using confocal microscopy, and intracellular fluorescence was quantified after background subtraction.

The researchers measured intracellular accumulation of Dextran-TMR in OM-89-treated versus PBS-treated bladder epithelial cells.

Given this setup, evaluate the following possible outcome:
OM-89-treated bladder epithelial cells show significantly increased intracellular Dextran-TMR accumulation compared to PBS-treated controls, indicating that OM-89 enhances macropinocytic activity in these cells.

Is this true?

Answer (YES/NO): YES